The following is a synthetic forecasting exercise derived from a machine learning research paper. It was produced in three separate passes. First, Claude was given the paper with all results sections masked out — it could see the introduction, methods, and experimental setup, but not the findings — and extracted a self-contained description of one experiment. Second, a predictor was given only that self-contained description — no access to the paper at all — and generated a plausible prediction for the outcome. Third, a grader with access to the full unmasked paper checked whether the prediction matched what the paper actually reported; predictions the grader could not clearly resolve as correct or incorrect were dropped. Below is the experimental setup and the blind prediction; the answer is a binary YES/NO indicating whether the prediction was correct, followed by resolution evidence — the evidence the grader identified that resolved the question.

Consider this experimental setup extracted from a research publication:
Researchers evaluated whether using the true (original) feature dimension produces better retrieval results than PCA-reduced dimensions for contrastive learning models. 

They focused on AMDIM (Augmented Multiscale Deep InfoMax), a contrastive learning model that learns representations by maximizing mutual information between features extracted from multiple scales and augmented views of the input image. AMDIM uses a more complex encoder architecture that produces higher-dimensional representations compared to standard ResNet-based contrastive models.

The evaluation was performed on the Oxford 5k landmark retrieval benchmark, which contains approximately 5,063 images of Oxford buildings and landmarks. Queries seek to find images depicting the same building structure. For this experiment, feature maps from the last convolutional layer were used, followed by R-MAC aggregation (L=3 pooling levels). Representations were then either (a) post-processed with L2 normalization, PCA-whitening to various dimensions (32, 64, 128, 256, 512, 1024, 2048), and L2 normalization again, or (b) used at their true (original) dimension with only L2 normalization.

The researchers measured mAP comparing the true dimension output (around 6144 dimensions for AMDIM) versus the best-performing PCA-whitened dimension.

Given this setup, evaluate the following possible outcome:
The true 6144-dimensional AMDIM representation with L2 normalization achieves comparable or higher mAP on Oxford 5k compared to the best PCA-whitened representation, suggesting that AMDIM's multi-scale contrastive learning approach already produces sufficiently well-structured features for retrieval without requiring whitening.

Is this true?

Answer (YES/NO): NO